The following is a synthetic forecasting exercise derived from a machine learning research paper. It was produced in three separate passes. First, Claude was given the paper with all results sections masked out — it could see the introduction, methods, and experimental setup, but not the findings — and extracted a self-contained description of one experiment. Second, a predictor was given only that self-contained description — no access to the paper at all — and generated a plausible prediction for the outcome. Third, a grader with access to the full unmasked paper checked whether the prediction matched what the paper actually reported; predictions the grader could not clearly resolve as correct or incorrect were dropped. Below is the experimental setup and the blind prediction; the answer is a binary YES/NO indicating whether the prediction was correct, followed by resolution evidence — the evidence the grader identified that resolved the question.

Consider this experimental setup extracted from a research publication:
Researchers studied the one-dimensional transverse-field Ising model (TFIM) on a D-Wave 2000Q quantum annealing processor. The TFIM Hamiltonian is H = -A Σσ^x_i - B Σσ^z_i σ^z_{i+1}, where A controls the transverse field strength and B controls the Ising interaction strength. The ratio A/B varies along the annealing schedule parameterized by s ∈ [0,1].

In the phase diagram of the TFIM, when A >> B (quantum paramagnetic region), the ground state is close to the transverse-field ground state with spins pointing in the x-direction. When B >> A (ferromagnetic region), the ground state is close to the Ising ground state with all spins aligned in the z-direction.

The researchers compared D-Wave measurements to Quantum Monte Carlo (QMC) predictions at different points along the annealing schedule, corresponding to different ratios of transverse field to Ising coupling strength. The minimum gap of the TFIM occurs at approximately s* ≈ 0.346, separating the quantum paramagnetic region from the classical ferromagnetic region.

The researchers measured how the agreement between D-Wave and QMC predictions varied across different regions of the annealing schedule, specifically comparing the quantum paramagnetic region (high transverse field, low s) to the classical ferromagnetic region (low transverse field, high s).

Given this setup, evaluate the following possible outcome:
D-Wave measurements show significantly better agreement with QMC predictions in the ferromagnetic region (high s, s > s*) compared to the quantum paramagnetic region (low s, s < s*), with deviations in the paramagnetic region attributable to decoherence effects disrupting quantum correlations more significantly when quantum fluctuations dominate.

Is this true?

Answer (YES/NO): NO